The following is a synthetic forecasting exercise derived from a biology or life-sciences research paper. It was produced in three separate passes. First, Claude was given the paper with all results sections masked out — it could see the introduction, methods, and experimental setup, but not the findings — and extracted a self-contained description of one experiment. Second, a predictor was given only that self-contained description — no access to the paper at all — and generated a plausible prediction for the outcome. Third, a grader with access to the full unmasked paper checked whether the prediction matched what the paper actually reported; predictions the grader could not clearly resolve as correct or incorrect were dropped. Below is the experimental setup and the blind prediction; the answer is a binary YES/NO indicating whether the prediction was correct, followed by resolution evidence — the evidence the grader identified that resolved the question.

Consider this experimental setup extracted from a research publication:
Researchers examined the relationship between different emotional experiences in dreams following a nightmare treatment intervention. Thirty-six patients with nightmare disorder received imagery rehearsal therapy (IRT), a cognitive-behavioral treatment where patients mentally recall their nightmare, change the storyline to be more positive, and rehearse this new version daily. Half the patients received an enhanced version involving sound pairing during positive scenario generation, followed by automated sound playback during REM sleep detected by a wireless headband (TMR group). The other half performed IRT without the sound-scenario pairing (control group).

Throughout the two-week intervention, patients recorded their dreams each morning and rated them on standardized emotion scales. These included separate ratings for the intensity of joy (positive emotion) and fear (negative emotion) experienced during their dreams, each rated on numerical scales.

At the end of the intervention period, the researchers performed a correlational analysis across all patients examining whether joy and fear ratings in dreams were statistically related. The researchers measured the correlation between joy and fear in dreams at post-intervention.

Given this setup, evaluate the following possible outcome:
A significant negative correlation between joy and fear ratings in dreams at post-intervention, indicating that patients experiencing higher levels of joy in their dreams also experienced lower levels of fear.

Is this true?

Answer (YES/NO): NO